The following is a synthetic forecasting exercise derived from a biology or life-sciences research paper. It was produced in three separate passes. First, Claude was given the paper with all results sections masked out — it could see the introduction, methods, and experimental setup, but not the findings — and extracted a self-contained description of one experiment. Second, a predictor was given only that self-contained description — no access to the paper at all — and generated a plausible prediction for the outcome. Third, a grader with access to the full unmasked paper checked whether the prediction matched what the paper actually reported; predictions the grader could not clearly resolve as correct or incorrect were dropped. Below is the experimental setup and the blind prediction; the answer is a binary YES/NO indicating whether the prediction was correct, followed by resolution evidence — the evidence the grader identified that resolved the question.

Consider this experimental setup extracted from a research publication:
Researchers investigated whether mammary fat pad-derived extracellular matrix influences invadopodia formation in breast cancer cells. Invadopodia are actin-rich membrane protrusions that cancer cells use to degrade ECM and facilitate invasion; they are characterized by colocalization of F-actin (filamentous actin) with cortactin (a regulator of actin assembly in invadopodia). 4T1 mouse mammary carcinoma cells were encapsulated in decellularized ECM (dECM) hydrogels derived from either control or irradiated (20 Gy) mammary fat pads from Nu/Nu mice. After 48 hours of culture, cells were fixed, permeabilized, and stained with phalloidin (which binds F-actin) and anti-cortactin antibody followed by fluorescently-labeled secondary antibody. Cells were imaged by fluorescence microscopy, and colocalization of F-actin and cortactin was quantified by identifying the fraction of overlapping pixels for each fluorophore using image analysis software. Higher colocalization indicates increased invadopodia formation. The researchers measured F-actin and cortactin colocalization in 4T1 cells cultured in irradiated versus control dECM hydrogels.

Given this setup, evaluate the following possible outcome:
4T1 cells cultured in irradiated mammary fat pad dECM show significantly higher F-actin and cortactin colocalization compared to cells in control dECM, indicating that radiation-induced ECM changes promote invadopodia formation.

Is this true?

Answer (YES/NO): YES